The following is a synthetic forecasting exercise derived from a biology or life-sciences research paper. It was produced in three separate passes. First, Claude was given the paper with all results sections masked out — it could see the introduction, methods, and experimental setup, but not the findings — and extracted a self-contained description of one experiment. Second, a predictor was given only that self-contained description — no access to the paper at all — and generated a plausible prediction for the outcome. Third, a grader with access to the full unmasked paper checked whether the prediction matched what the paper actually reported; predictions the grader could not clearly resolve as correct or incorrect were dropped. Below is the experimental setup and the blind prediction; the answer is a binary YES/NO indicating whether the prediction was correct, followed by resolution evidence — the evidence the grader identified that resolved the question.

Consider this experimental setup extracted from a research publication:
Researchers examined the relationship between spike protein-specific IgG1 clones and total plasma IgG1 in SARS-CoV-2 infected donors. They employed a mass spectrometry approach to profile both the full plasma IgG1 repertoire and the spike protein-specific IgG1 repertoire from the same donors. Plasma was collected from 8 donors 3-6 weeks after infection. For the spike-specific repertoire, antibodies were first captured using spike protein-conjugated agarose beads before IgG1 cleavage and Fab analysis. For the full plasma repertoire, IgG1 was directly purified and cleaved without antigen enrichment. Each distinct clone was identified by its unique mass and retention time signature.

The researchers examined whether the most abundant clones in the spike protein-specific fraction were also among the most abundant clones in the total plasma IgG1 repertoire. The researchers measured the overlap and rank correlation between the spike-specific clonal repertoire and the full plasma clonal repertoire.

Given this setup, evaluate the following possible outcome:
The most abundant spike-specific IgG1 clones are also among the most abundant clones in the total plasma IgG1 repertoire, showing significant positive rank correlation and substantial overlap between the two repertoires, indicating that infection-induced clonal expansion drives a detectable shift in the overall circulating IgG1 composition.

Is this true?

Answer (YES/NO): NO